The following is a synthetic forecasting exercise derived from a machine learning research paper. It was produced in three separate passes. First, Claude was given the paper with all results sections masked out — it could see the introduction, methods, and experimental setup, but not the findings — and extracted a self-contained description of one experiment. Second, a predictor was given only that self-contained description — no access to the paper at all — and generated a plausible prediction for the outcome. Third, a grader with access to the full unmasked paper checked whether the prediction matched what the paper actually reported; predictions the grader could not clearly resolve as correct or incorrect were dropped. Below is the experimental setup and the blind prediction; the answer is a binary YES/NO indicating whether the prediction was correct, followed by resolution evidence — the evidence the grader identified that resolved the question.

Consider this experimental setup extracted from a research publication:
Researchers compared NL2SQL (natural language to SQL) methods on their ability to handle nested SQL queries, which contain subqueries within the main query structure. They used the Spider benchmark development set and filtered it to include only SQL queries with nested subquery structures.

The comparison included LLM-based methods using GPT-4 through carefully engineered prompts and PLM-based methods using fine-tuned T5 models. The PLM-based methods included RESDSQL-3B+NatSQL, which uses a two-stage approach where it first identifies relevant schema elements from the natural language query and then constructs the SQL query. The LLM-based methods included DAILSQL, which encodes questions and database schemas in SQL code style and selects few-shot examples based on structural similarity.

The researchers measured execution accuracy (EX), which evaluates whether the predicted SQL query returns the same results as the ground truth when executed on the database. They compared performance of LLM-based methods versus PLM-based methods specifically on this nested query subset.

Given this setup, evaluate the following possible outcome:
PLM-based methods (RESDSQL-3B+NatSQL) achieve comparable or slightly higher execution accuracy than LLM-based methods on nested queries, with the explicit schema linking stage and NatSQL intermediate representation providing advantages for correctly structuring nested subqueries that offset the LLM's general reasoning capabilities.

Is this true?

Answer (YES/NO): NO